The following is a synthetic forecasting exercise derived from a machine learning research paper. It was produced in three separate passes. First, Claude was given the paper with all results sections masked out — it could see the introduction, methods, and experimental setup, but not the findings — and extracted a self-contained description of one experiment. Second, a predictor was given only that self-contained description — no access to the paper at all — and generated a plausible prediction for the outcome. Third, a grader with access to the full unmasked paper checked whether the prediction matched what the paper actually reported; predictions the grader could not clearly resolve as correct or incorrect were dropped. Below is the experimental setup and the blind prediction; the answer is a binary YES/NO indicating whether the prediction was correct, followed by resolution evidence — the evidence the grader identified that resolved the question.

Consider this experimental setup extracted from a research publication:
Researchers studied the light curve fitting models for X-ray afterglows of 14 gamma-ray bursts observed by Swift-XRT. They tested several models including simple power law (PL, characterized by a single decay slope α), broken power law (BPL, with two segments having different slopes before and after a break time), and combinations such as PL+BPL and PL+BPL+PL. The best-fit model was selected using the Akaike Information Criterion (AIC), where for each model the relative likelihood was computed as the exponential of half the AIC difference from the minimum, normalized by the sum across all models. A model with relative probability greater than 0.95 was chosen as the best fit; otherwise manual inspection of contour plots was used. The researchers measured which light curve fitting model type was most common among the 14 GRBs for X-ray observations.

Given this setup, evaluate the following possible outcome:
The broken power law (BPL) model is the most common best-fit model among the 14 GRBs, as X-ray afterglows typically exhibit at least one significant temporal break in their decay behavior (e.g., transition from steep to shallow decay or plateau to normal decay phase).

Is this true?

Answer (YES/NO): NO